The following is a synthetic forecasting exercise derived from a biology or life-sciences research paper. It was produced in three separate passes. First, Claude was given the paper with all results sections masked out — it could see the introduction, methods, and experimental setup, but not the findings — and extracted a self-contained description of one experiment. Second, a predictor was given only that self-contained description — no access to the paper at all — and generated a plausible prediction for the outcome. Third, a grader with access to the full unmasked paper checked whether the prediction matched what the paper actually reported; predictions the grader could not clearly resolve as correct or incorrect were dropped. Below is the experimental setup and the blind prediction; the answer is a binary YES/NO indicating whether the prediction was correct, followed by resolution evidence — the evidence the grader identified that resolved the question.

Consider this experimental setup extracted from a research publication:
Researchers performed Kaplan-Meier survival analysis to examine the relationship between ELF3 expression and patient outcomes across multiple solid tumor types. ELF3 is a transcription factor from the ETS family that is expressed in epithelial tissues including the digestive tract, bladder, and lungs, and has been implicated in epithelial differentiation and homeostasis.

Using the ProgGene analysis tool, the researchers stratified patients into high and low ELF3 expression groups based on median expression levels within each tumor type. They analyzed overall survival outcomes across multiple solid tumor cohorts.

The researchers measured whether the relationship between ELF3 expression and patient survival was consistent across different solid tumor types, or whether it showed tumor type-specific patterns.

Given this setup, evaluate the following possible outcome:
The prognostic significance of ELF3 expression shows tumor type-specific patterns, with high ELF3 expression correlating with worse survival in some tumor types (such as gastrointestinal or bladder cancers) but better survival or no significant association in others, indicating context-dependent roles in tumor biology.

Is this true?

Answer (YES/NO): NO